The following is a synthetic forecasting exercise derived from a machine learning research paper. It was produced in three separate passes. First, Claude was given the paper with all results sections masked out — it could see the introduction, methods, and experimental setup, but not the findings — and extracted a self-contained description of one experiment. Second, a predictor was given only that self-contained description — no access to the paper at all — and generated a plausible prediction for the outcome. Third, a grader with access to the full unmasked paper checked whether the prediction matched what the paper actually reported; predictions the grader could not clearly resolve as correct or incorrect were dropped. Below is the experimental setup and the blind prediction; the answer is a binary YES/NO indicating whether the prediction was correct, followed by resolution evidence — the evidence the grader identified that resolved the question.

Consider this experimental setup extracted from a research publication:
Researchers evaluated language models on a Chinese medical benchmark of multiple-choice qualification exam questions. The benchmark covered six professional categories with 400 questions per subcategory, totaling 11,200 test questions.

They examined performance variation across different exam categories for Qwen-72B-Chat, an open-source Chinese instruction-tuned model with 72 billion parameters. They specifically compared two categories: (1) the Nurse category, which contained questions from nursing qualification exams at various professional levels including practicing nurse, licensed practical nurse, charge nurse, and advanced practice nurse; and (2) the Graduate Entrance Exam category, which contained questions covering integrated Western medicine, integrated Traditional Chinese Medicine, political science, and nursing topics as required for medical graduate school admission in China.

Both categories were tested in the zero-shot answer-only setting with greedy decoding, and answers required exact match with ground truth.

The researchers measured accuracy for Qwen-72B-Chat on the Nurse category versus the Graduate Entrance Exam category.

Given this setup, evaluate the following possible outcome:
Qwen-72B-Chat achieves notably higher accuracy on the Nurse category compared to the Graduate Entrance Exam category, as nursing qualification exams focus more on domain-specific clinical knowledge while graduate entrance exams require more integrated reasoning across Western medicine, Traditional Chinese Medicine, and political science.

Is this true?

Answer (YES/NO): YES